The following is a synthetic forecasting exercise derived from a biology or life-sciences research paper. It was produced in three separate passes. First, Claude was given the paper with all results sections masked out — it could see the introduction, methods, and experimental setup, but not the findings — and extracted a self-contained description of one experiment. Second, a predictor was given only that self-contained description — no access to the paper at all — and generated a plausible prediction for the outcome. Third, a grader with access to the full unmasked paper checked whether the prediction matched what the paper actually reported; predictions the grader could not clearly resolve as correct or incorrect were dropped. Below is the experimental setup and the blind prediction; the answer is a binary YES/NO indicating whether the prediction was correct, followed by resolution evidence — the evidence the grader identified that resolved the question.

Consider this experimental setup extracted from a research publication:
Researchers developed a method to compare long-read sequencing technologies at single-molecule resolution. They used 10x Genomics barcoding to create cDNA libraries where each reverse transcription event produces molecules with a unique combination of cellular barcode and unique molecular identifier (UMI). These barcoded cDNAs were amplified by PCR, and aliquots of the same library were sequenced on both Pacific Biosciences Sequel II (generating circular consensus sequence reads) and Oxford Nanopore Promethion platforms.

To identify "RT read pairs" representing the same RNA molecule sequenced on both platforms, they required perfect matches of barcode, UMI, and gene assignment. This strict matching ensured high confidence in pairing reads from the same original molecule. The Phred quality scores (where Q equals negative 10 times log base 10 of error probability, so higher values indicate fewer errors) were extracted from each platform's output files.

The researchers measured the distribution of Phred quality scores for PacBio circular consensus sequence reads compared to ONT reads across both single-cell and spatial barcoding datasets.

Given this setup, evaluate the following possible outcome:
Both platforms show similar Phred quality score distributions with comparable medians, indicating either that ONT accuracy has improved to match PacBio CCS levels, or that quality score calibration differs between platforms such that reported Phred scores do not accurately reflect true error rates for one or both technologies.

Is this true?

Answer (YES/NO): NO